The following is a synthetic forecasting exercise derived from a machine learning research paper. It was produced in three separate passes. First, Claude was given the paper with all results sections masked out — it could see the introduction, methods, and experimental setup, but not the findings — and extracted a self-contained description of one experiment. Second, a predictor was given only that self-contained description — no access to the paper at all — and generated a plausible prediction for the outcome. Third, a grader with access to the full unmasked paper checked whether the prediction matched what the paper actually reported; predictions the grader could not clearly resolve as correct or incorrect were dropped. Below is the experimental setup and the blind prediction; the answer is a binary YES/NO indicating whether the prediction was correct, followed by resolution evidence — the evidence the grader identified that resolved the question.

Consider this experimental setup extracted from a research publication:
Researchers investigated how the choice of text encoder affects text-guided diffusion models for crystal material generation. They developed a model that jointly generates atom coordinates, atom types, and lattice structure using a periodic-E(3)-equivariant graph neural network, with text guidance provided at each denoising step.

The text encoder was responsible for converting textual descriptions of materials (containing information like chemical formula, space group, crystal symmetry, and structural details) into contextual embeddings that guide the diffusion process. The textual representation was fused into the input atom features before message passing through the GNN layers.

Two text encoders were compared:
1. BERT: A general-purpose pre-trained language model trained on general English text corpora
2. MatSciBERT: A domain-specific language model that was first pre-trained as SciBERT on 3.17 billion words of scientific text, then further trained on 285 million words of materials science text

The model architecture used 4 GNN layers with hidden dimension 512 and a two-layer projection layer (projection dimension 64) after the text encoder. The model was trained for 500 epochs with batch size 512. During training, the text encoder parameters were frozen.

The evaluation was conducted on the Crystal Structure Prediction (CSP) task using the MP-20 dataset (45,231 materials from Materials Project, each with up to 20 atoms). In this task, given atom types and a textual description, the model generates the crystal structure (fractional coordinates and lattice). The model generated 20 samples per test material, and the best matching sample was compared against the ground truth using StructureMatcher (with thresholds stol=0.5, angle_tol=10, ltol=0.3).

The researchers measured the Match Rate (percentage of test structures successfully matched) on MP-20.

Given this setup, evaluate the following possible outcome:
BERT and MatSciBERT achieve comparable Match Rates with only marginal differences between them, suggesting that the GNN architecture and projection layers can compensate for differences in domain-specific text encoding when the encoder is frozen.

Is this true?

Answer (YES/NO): NO